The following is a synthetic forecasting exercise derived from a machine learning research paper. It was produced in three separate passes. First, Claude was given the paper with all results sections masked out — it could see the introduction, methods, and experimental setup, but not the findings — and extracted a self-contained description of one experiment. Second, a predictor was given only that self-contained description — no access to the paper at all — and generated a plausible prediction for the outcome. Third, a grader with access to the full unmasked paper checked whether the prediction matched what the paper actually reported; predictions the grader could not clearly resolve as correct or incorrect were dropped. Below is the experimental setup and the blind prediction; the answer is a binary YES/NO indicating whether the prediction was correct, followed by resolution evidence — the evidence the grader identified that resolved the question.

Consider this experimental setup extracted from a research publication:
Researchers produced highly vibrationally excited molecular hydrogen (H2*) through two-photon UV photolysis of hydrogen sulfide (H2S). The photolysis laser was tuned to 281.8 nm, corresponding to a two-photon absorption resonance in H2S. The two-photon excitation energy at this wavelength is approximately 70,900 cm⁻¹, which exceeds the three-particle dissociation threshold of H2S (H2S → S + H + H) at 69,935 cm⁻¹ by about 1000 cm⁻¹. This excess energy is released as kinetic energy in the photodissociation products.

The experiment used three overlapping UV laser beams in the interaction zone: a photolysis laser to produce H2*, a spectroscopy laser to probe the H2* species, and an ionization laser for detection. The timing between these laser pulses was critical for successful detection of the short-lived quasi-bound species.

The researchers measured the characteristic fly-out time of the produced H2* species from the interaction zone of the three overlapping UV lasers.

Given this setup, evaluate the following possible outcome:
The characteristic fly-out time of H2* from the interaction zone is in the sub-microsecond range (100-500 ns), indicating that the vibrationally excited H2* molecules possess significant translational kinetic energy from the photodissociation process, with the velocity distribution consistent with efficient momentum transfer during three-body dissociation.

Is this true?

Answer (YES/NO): NO